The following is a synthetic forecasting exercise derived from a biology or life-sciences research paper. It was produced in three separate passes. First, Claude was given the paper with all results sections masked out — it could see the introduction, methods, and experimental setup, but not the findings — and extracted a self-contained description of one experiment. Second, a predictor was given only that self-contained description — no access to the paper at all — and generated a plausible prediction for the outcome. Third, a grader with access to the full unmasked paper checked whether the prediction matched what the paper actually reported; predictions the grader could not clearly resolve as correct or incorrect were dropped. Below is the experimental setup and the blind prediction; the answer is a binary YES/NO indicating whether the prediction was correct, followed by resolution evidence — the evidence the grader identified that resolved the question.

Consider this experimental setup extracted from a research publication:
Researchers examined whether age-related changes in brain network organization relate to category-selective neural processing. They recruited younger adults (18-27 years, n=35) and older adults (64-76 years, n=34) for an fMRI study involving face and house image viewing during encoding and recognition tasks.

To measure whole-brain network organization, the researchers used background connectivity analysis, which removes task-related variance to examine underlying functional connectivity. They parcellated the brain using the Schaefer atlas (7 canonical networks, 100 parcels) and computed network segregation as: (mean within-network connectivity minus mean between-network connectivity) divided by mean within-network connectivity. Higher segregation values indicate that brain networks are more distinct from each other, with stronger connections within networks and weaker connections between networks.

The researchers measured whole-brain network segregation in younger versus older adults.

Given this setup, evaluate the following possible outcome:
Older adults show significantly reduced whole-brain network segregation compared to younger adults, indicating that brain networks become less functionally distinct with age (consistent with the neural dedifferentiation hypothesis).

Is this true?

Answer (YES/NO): YES